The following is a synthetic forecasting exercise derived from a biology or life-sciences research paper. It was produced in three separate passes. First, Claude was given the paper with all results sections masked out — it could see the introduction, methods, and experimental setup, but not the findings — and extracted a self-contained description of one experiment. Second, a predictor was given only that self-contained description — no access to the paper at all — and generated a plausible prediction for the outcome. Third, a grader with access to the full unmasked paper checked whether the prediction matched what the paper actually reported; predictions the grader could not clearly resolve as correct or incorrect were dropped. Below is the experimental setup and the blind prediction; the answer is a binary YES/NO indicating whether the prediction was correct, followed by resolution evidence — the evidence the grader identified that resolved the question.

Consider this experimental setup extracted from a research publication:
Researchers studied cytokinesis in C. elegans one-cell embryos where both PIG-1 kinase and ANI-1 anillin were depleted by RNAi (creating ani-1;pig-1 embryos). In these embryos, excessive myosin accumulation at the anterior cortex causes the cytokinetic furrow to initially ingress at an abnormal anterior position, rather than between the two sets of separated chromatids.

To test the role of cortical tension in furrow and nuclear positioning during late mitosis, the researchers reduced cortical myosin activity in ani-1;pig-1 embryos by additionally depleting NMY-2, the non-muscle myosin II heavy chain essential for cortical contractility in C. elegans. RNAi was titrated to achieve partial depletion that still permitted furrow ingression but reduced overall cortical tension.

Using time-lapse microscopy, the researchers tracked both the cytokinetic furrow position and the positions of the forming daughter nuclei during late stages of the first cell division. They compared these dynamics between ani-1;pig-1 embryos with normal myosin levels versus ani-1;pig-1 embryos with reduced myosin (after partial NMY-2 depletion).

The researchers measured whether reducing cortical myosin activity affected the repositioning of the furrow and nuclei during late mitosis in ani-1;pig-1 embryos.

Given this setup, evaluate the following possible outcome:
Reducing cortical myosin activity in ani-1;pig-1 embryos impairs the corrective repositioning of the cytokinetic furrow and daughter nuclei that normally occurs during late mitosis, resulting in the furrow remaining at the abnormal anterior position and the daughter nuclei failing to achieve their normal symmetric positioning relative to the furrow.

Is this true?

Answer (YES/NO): NO